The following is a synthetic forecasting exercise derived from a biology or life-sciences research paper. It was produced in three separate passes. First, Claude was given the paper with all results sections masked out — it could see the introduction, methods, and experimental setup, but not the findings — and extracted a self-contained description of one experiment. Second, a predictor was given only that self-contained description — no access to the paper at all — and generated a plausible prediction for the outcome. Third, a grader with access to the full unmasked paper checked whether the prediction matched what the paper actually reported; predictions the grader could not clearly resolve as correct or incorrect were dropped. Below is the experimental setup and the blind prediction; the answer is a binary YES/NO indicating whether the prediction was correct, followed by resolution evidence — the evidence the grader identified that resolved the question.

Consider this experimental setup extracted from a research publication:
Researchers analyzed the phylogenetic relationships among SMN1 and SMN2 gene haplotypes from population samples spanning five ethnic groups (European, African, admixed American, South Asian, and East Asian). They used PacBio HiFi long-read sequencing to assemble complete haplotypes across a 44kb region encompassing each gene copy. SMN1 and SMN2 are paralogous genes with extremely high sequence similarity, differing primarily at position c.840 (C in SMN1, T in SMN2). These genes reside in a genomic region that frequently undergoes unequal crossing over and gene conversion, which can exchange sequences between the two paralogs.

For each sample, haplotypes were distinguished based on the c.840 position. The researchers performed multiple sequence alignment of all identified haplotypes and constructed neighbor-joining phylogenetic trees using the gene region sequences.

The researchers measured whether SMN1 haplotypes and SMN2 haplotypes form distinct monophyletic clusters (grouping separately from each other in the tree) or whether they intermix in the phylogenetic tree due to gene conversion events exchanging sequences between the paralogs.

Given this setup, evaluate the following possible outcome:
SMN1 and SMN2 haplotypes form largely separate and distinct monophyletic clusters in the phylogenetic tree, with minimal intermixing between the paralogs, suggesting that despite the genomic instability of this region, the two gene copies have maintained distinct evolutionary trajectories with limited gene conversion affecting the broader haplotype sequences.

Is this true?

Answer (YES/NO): NO